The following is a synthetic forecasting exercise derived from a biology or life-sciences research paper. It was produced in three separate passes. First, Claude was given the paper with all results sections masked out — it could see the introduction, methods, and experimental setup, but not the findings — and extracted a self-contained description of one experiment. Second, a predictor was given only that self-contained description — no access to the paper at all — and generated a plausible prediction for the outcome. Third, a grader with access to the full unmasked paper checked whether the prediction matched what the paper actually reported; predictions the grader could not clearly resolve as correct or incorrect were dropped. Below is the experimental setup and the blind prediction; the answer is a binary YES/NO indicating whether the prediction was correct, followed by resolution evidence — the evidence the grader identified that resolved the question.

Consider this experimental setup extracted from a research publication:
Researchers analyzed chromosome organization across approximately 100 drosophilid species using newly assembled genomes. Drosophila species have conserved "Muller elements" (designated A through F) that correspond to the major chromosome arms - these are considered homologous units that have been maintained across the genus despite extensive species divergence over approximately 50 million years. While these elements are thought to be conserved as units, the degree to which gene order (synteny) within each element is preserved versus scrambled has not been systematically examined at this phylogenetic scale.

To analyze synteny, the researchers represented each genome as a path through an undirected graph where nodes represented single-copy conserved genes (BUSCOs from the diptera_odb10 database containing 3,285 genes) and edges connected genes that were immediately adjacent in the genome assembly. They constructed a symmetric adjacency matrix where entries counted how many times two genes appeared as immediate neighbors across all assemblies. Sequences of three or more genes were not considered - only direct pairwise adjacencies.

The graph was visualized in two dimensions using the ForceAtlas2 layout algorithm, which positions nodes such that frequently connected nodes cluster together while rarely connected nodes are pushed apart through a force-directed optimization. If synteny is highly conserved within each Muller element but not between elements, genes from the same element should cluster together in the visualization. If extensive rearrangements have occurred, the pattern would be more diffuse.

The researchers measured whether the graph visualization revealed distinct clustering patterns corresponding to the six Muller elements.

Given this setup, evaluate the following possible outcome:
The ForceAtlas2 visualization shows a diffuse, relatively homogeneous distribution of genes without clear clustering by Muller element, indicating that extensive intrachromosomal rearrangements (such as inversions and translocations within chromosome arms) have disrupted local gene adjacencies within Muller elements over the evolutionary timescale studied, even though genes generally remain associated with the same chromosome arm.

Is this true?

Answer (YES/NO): NO